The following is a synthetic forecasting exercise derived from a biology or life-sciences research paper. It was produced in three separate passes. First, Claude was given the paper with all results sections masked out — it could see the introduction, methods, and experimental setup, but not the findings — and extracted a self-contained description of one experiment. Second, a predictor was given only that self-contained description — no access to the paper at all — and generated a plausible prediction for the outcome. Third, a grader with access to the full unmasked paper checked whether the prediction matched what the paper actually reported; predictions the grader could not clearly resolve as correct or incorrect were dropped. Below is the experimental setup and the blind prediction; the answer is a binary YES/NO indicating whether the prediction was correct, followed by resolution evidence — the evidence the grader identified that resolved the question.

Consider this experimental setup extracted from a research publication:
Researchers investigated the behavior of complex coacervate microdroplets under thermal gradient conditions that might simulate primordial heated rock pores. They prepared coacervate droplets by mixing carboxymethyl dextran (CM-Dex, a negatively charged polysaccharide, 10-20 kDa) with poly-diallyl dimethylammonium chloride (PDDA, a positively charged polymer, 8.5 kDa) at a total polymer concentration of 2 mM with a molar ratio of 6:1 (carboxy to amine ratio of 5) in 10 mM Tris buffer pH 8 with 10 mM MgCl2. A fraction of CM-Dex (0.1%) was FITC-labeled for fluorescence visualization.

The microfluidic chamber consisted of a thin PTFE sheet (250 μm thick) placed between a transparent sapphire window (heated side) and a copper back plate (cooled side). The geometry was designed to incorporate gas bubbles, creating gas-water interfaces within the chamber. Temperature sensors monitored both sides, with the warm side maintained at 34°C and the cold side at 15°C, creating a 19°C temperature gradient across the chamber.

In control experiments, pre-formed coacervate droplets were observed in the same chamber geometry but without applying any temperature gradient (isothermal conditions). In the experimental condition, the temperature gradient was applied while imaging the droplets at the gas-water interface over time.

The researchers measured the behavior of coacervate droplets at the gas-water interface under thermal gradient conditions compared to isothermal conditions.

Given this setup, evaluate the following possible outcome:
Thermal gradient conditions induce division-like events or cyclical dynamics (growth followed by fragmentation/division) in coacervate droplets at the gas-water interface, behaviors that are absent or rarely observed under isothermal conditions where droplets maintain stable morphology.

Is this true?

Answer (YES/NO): NO